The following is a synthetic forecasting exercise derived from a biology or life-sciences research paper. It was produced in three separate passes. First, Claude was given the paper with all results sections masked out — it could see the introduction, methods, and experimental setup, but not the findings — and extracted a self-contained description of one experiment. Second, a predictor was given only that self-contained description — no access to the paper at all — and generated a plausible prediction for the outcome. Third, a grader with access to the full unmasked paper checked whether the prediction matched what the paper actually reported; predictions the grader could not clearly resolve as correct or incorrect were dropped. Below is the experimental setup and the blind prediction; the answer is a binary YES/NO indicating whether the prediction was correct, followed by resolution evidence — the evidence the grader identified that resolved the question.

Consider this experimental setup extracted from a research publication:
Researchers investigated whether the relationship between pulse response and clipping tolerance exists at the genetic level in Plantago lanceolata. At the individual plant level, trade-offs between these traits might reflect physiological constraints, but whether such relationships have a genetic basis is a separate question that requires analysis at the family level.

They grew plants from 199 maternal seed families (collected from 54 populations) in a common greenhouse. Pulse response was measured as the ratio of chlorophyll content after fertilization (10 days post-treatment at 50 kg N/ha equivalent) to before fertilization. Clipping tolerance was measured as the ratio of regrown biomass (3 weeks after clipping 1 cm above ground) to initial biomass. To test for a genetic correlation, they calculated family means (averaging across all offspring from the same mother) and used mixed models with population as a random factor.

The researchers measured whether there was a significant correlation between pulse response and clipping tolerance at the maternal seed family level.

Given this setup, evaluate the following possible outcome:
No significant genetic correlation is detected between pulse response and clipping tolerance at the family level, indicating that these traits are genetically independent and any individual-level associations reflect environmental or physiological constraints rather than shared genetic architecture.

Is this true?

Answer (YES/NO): NO